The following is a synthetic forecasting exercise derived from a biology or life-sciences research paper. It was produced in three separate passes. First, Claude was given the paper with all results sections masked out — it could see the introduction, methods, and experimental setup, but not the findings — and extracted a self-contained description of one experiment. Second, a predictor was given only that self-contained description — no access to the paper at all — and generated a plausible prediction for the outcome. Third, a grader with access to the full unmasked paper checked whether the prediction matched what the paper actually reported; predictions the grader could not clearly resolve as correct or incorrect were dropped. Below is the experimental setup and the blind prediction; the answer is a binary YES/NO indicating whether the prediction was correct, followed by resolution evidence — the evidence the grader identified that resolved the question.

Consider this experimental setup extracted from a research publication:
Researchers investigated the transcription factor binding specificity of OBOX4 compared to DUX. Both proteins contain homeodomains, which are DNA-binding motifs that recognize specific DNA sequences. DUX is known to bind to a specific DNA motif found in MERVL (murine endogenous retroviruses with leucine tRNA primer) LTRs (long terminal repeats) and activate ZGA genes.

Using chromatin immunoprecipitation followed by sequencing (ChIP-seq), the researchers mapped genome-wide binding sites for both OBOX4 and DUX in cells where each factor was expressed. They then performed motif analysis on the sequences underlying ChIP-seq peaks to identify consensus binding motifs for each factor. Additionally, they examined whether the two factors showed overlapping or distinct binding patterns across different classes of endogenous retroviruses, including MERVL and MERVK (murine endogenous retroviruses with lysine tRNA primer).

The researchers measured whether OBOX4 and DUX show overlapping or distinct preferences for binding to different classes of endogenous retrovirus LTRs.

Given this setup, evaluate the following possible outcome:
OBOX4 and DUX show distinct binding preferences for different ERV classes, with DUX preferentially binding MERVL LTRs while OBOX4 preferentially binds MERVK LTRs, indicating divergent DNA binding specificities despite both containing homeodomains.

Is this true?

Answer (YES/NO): YES